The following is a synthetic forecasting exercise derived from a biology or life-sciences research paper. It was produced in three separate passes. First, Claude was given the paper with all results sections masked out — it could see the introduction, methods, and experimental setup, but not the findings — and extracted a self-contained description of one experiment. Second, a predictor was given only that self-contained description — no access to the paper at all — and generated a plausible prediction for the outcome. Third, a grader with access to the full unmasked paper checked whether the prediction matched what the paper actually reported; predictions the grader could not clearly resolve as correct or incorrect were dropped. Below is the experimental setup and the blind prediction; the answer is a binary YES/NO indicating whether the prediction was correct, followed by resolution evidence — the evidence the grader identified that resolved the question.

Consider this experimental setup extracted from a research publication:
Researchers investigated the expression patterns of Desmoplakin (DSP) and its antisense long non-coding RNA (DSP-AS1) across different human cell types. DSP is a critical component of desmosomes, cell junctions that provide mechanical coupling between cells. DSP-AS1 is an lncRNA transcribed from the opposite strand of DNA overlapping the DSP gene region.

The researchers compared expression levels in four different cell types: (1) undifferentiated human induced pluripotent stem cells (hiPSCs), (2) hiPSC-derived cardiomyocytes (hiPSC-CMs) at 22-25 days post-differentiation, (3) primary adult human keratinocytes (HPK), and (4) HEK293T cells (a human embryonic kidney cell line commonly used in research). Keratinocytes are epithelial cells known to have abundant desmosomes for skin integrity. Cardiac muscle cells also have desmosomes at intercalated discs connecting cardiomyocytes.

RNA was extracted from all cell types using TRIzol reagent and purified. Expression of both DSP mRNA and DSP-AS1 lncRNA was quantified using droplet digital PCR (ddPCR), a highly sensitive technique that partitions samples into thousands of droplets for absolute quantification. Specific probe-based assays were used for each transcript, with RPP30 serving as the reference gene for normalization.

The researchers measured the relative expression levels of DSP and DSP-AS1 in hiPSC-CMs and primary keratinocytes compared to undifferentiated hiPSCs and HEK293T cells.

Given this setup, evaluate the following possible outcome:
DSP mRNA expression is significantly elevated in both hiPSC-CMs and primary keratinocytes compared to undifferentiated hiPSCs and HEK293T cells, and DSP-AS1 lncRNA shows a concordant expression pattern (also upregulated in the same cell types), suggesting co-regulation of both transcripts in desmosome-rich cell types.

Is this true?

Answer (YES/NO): NO